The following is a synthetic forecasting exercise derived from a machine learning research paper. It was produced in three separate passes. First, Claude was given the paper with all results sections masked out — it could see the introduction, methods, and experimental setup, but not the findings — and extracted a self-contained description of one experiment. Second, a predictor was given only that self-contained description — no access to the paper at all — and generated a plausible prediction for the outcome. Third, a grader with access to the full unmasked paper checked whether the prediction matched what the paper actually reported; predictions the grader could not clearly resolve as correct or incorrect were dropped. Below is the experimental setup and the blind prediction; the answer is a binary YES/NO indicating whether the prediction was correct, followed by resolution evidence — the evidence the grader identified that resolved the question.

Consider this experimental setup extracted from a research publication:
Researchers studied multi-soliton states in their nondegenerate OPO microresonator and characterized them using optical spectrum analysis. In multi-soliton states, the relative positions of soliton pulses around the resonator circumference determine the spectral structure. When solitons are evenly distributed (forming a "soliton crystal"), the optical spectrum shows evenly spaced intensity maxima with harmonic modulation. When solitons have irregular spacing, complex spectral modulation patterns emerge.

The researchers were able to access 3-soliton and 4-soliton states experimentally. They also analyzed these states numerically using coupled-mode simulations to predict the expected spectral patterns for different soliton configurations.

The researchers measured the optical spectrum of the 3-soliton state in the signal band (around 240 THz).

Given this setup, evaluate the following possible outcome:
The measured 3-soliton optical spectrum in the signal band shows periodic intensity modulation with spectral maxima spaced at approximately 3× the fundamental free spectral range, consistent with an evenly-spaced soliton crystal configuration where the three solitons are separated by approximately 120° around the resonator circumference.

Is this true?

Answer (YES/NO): YES